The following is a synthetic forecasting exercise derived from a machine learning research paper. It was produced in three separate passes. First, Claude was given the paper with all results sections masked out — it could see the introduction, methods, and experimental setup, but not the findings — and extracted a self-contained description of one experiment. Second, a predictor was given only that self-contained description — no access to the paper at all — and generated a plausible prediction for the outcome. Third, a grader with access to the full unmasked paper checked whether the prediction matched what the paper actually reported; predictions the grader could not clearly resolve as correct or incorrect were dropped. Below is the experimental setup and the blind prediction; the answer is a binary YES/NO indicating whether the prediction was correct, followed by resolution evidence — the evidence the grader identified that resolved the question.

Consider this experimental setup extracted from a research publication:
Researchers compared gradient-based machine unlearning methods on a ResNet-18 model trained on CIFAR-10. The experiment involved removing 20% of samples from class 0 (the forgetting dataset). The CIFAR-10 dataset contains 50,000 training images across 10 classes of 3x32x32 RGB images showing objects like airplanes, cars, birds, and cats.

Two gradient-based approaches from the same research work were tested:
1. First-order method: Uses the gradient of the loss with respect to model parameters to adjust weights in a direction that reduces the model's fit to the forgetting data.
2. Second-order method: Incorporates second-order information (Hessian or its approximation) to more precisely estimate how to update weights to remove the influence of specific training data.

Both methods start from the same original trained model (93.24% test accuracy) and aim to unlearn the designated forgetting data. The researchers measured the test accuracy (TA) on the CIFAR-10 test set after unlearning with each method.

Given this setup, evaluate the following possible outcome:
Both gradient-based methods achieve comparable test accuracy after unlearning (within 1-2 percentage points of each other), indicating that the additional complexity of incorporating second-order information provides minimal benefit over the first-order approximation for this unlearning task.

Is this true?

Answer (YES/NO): NO